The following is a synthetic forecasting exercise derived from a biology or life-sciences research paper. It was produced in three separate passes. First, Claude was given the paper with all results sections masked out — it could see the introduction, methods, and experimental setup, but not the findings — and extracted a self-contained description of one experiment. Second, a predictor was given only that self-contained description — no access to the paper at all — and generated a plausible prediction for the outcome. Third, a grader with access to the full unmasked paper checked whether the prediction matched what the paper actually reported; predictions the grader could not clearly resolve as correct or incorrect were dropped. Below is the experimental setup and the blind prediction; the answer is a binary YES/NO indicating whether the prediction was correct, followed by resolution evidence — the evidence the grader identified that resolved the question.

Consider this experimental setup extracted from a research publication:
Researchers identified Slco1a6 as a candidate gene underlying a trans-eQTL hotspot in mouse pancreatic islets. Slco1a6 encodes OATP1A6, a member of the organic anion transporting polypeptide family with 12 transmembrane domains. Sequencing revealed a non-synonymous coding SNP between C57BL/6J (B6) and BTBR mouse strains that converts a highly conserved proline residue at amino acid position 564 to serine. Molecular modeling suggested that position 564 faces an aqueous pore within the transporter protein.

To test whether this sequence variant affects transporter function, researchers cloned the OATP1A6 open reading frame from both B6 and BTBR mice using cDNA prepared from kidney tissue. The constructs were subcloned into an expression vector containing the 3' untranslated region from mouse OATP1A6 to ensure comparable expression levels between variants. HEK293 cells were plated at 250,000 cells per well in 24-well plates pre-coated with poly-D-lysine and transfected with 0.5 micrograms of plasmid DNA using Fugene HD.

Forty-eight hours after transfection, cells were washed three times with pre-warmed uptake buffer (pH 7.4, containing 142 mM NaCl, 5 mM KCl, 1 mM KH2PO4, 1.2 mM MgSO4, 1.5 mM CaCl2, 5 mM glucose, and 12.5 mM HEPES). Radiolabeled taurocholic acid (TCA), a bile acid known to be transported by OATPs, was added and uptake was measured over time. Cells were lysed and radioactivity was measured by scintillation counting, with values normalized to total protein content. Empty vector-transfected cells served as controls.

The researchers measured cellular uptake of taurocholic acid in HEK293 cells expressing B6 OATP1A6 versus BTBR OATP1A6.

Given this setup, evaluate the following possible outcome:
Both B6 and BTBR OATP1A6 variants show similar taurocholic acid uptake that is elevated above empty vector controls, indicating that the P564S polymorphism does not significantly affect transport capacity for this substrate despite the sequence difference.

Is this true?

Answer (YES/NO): NO